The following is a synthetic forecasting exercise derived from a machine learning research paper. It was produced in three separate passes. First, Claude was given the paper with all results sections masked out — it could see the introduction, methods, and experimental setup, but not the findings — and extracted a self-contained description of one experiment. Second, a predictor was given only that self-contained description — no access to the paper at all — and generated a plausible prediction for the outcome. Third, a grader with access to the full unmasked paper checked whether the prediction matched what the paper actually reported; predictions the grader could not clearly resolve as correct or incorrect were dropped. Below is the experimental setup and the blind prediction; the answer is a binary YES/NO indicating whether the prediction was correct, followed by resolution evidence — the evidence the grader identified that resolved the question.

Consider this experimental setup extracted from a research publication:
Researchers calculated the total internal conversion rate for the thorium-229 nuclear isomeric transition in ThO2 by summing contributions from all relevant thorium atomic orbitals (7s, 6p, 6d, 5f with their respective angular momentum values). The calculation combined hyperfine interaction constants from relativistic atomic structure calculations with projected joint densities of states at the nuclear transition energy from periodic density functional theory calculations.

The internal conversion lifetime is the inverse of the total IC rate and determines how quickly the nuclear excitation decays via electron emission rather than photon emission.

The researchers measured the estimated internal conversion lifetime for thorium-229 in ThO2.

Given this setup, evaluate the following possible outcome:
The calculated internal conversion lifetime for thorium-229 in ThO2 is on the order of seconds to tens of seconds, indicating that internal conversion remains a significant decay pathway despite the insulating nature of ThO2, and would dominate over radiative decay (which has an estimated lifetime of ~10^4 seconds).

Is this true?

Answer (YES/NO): NO